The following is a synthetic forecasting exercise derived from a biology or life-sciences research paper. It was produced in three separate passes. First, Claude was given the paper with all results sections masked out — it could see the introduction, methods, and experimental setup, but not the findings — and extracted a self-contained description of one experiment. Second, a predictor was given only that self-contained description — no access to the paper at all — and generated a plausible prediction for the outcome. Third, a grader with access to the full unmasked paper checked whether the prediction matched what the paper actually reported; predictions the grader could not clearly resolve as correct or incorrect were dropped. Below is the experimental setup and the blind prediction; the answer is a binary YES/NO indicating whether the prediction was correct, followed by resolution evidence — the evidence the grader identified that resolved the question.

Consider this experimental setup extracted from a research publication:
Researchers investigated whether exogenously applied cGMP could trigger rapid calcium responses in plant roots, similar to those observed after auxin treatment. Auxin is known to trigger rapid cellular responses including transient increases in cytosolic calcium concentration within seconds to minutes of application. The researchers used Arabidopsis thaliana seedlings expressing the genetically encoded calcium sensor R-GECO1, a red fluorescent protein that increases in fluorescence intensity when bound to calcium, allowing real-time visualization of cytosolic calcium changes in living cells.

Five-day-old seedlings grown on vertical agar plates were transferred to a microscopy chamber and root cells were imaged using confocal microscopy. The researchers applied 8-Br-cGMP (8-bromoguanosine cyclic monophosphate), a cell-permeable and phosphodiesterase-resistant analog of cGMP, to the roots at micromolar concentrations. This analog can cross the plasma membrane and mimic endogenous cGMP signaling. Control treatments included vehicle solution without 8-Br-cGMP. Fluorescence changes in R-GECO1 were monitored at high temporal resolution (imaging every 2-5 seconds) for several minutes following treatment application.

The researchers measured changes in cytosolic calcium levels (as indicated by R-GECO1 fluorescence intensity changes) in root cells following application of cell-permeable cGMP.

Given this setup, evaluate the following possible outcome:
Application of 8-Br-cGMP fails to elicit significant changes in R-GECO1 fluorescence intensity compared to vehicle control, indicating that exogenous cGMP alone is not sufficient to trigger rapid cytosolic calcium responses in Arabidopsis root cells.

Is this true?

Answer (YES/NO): NO